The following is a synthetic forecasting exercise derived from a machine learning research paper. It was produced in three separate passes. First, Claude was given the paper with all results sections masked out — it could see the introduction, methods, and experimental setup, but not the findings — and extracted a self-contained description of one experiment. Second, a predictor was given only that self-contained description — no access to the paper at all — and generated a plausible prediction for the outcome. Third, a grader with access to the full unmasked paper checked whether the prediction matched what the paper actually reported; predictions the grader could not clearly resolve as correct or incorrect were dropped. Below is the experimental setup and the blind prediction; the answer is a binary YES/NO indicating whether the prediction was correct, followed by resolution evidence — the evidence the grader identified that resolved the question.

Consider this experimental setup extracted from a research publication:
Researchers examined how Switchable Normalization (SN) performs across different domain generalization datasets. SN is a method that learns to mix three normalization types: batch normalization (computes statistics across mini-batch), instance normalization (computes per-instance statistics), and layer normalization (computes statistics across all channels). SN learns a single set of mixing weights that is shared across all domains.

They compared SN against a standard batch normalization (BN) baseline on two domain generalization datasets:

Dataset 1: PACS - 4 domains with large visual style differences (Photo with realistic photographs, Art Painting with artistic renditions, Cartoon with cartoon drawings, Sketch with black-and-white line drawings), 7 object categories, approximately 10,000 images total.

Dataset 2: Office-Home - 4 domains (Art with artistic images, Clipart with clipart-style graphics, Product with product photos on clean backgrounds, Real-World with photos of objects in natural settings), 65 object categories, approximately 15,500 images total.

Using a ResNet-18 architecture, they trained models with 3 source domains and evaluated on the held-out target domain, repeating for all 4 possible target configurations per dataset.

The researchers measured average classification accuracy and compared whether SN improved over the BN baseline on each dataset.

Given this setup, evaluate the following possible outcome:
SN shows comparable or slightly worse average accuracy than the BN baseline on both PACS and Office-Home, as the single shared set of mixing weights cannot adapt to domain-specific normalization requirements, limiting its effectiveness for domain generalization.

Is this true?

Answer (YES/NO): NO